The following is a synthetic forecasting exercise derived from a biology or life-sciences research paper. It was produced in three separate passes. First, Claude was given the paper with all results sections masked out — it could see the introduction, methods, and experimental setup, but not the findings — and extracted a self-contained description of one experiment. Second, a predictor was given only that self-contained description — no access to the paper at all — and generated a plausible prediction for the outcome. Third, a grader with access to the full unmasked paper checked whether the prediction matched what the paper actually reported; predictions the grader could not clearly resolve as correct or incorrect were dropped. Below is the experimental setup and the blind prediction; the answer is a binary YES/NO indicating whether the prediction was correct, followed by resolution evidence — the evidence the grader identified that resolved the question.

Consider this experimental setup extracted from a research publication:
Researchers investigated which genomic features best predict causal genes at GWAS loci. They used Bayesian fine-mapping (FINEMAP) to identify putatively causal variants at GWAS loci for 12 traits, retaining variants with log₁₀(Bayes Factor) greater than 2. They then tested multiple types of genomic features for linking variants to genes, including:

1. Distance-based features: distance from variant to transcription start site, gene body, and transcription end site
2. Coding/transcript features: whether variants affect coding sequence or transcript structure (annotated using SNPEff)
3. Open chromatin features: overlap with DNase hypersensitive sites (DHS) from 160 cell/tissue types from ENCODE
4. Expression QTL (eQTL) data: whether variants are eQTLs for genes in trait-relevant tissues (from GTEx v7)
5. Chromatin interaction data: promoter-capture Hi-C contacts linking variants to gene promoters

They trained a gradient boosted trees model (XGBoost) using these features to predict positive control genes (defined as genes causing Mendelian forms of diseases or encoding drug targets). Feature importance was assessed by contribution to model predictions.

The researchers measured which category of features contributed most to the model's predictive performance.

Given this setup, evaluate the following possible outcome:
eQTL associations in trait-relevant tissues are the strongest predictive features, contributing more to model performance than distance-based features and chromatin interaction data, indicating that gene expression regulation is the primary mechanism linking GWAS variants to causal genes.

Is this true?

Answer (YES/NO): NO